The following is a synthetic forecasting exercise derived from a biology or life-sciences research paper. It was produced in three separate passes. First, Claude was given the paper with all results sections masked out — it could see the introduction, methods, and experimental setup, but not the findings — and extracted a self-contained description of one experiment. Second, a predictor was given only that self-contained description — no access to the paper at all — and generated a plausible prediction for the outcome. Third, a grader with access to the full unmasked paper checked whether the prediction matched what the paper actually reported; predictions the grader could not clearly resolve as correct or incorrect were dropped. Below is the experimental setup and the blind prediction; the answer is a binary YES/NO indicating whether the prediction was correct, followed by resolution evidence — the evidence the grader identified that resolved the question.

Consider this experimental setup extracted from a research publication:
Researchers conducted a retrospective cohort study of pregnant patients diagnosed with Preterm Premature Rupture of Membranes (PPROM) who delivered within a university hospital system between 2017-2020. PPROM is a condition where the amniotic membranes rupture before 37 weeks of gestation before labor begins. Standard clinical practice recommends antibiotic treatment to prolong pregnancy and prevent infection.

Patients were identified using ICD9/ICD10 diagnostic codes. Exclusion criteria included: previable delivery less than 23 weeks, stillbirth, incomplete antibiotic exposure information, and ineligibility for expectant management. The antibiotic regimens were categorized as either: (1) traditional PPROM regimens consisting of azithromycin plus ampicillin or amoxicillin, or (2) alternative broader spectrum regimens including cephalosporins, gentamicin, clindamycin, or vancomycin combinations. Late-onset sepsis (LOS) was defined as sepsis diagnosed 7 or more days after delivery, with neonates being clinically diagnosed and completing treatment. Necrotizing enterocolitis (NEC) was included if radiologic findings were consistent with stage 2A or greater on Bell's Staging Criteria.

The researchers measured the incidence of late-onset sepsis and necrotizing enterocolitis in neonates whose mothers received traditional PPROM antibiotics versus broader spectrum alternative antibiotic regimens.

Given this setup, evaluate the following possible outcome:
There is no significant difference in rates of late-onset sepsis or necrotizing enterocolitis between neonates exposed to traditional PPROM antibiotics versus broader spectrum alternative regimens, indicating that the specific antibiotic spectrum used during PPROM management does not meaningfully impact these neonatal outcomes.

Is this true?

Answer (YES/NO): NO